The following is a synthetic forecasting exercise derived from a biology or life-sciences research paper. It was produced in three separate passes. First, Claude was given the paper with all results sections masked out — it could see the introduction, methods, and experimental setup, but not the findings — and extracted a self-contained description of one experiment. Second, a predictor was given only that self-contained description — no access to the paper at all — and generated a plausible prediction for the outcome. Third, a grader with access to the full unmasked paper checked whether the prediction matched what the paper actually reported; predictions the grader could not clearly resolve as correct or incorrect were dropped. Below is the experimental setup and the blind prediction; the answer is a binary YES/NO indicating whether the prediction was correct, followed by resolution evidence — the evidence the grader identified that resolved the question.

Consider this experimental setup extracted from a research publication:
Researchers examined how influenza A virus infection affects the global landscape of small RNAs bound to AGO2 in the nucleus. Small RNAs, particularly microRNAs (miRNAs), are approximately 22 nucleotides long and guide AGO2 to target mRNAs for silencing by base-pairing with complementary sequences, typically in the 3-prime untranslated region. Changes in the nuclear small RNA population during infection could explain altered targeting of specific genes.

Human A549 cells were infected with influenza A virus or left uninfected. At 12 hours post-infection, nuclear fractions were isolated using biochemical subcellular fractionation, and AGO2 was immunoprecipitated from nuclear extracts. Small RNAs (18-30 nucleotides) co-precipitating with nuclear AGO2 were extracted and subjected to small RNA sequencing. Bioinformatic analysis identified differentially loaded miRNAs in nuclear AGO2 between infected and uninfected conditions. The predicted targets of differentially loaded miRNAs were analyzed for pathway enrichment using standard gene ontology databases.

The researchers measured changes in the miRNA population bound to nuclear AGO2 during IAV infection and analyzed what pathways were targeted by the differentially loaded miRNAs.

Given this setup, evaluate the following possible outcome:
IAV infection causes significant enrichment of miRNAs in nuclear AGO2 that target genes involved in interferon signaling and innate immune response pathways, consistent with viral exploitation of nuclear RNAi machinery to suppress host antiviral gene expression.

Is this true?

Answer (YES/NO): YES